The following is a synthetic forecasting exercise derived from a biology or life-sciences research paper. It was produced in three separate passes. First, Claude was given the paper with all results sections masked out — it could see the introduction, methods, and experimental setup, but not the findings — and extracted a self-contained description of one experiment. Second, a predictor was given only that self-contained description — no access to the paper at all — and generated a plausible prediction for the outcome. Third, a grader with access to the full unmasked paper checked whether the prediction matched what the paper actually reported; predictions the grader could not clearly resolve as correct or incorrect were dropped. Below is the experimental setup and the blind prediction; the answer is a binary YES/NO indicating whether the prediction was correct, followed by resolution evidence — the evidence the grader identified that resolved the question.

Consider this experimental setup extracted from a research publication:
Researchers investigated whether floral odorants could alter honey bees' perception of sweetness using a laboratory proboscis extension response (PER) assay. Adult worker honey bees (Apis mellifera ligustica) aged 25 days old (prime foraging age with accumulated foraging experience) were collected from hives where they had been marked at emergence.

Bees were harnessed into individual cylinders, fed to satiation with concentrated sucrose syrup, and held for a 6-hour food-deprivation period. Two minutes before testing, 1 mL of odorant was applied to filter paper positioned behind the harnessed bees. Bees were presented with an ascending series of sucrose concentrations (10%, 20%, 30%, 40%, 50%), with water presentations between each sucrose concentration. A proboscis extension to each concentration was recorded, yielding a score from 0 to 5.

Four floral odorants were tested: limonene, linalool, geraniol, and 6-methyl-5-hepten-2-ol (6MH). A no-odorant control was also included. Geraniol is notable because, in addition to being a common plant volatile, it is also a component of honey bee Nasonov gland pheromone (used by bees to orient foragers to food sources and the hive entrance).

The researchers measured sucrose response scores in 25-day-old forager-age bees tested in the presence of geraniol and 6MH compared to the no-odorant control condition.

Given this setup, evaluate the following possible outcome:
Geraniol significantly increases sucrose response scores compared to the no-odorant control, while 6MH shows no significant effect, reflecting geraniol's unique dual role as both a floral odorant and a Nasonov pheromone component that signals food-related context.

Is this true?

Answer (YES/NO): NO